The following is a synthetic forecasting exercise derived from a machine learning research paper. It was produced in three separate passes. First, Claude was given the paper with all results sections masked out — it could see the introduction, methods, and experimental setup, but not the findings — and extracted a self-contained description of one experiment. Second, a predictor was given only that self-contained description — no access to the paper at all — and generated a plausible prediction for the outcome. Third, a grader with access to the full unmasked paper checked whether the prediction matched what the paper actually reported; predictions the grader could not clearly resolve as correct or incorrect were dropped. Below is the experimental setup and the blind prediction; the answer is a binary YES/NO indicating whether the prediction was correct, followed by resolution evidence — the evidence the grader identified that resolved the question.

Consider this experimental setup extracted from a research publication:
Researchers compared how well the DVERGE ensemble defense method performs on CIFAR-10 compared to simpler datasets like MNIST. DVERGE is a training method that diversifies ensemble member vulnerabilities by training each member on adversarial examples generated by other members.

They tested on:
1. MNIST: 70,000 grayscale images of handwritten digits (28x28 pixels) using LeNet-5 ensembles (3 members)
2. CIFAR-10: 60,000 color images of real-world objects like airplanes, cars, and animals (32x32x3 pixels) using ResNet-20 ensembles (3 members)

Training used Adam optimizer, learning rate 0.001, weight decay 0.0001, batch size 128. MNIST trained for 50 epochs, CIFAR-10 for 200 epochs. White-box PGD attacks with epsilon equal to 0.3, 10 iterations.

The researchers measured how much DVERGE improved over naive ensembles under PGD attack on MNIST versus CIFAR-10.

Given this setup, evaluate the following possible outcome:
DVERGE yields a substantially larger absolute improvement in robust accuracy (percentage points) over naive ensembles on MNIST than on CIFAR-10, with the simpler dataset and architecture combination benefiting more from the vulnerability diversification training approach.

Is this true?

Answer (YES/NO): YES